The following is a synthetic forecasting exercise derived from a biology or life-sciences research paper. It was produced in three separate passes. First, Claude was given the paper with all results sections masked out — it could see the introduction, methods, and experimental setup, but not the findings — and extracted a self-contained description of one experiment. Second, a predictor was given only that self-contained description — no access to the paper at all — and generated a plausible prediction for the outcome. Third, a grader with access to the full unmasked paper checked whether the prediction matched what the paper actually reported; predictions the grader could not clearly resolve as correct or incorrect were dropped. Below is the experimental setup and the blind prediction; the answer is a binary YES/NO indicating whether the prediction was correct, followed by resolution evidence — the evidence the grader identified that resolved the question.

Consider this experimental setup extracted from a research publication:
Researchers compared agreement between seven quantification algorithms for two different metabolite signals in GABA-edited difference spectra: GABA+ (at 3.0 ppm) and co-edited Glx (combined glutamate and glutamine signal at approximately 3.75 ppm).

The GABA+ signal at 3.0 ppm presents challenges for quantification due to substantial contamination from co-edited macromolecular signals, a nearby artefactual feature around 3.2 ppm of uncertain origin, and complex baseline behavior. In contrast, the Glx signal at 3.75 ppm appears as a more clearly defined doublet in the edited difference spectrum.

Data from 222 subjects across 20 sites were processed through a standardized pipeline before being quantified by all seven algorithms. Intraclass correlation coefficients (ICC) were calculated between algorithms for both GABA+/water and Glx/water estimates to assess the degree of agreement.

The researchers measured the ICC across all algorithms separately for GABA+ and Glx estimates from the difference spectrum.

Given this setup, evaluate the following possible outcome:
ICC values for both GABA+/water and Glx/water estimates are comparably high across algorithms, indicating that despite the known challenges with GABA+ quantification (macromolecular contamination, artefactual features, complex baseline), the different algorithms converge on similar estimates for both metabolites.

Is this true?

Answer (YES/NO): NO